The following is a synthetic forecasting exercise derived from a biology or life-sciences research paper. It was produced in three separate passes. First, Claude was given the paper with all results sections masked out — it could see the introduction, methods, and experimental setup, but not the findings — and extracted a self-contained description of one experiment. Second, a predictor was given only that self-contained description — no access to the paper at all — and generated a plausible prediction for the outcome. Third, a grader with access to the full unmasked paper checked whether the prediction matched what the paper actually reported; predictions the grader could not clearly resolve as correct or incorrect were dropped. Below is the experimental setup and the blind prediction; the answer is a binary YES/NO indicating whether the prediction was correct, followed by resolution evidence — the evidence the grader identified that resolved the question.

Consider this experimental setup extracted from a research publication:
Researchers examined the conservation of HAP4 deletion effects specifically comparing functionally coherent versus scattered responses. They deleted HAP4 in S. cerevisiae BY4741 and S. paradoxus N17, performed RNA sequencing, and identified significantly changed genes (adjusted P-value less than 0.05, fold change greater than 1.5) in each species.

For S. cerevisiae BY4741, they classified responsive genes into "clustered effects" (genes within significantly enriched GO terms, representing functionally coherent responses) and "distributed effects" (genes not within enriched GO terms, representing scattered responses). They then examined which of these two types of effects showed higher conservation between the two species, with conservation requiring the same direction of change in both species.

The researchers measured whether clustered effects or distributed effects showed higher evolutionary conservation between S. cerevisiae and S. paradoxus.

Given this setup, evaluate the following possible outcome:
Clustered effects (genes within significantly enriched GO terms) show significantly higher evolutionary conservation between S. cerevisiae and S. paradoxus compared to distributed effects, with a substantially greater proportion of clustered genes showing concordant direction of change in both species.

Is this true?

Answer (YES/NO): YES